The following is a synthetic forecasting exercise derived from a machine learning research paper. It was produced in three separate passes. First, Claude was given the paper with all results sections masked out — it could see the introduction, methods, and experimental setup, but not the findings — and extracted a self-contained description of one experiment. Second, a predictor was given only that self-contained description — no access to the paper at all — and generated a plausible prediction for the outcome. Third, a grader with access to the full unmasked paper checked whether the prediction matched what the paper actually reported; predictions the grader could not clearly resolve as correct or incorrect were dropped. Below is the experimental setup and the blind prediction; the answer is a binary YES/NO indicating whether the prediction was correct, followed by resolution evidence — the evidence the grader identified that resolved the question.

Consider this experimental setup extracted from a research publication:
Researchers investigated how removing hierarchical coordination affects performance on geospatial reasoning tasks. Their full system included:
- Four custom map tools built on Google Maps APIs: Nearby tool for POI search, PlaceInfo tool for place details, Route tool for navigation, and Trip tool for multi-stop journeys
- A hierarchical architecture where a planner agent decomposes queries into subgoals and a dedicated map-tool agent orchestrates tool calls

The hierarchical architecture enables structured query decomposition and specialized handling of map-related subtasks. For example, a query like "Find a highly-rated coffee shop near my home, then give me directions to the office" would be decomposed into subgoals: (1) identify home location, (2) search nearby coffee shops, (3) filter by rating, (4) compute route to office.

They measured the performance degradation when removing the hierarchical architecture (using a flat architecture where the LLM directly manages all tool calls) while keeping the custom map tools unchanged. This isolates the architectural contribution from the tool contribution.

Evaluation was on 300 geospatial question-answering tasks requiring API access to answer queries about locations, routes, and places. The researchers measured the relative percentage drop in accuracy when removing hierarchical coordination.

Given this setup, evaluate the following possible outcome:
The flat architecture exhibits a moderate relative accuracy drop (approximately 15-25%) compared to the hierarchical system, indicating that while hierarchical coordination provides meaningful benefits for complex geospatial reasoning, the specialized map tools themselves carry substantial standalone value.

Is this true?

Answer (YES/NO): NO